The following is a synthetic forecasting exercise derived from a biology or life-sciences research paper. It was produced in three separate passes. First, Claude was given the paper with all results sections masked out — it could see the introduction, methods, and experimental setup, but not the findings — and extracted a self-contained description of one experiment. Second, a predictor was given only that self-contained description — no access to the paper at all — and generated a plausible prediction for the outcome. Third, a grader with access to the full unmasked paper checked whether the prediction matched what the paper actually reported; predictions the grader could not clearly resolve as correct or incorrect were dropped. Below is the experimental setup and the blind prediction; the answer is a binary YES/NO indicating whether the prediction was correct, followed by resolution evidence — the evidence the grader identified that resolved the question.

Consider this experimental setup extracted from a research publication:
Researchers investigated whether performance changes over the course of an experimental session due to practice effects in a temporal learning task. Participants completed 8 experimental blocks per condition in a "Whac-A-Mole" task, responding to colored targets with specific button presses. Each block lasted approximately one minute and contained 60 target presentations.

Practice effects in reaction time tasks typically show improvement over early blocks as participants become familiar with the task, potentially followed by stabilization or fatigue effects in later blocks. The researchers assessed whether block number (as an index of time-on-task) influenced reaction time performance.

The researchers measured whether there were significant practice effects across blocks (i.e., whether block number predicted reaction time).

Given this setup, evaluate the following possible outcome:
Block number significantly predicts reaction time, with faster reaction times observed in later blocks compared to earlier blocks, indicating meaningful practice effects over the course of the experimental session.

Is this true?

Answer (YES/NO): NO